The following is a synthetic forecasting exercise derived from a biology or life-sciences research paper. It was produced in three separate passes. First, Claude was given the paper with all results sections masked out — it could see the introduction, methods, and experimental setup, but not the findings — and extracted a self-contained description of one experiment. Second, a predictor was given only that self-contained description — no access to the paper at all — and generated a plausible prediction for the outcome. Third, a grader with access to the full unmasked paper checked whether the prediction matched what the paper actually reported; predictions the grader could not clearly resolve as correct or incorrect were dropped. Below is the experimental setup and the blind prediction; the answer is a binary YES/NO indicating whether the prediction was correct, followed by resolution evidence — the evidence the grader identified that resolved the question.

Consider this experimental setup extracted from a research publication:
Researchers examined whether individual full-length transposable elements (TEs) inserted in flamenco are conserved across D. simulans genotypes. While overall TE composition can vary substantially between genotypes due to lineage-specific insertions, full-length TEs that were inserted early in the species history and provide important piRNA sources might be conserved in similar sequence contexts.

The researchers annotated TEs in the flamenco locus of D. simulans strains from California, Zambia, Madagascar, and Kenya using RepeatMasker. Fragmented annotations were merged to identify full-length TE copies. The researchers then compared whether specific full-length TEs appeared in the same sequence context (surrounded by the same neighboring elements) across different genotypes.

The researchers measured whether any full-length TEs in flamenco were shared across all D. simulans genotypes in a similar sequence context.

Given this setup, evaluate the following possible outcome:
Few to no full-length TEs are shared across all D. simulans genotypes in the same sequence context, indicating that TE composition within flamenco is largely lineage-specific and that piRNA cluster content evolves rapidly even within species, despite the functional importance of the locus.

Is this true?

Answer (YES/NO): NO